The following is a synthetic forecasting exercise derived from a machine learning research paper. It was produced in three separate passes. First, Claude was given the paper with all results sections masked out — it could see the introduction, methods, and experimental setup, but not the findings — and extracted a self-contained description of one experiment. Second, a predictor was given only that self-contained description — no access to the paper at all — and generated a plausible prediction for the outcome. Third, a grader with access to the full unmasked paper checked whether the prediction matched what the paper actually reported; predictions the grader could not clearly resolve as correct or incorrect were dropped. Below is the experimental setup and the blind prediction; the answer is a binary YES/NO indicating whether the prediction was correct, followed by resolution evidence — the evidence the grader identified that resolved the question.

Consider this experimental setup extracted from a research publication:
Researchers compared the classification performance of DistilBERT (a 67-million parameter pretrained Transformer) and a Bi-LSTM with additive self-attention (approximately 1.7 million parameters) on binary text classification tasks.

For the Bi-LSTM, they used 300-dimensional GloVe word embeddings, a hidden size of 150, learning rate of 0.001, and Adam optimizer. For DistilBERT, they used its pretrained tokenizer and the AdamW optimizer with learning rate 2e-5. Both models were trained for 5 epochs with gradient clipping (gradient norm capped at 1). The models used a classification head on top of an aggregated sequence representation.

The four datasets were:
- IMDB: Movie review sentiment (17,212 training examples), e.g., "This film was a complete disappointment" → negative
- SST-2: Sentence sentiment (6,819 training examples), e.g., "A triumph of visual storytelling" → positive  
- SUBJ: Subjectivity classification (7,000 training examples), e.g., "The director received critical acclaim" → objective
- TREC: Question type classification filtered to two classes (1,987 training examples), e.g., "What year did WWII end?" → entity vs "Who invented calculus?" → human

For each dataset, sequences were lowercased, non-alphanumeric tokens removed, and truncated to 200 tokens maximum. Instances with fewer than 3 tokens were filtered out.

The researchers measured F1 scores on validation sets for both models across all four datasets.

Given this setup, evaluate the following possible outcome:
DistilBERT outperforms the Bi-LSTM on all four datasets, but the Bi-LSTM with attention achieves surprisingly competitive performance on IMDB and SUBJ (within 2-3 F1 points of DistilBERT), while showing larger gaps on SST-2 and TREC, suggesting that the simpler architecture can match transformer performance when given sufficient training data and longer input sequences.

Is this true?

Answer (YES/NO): NO